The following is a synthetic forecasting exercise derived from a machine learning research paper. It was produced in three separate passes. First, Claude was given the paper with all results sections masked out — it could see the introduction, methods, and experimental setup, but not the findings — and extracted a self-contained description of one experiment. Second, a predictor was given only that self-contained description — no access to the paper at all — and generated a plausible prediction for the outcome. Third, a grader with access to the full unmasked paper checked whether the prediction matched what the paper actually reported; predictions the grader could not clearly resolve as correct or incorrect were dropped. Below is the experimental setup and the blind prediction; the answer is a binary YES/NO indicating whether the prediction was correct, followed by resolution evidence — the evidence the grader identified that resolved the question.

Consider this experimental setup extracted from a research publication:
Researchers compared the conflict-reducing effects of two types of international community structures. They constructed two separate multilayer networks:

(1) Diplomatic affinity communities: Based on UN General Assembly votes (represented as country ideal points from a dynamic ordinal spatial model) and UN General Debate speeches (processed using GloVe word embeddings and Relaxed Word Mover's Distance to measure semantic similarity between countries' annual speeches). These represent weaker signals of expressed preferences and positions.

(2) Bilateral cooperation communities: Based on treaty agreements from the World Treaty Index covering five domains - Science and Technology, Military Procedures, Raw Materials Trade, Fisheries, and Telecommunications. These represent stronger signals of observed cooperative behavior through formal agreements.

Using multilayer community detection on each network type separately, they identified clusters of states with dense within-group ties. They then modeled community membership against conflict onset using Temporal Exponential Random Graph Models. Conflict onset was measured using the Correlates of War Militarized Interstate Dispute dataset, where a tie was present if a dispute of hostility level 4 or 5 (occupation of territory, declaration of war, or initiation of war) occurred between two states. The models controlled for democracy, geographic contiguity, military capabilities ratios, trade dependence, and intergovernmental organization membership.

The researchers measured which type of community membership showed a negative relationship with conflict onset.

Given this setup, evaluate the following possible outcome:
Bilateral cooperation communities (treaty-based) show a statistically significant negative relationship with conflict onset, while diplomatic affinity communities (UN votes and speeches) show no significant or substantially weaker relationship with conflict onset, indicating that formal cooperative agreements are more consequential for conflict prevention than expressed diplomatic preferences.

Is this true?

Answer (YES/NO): NO